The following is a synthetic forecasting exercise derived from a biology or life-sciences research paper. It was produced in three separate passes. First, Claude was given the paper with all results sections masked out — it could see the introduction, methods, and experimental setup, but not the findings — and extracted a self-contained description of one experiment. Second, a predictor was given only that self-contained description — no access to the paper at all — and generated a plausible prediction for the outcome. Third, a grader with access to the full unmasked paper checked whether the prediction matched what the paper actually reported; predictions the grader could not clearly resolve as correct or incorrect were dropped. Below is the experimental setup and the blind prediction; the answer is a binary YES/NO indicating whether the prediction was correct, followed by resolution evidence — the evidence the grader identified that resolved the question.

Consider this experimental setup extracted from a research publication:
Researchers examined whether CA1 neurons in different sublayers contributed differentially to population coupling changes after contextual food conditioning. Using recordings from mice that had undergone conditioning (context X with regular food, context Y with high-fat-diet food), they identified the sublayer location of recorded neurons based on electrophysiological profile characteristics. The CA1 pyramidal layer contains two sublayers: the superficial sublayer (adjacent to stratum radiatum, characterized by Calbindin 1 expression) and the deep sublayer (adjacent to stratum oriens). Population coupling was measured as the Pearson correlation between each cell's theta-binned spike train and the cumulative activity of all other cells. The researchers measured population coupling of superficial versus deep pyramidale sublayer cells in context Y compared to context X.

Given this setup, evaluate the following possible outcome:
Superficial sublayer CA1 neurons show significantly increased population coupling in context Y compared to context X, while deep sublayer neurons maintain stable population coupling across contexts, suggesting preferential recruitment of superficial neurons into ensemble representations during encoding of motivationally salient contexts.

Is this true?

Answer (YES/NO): YES